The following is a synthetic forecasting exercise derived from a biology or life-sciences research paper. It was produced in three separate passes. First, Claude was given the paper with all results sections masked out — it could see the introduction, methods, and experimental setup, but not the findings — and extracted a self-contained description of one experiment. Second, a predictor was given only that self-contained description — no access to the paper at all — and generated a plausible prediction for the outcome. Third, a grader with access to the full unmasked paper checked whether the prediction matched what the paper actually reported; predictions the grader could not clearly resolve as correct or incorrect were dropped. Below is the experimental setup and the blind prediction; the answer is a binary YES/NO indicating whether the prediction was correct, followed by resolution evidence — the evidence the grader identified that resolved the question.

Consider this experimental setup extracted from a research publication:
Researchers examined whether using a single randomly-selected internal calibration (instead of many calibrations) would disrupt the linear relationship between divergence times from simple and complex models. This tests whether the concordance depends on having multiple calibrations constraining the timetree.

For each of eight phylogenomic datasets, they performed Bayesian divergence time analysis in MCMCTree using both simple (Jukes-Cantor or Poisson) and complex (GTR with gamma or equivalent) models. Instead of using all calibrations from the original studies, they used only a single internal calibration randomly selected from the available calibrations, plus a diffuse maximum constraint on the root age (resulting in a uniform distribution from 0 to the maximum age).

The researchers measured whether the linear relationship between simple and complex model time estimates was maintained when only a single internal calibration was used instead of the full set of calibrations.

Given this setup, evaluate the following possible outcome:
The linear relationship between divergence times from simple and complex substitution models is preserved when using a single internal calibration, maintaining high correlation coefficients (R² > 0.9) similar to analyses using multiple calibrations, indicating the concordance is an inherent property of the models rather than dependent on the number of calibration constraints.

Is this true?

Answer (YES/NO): YES